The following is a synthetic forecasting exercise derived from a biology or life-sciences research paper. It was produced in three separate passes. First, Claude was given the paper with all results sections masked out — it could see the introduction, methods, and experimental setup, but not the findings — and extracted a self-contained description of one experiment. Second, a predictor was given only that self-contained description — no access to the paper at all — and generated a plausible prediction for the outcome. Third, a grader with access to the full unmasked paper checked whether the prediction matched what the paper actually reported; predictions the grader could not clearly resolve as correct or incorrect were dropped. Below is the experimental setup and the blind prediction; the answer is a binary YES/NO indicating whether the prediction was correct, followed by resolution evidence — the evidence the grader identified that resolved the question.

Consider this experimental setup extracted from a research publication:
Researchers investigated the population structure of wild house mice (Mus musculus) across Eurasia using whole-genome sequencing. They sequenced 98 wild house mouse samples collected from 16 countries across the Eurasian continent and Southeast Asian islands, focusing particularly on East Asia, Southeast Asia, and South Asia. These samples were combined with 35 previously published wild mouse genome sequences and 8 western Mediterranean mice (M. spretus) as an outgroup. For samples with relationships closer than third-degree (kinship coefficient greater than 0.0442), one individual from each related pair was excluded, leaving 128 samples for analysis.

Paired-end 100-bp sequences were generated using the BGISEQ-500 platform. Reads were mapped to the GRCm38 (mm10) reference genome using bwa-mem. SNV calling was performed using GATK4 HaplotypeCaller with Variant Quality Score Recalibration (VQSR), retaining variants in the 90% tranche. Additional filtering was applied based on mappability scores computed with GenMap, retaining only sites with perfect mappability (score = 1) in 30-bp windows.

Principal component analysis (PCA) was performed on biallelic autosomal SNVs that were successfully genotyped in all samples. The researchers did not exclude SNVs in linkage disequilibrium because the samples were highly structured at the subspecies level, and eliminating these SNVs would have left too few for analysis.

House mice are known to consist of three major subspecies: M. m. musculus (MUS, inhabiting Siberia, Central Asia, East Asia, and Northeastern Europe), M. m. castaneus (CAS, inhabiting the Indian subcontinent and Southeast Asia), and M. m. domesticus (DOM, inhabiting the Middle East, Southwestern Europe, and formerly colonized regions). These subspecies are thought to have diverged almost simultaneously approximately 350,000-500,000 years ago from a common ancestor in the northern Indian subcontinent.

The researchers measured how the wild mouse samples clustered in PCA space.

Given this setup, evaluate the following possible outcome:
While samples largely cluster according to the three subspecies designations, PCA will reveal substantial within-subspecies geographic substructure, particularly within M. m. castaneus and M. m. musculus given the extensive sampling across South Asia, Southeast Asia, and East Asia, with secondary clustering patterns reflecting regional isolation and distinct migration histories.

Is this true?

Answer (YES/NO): NO